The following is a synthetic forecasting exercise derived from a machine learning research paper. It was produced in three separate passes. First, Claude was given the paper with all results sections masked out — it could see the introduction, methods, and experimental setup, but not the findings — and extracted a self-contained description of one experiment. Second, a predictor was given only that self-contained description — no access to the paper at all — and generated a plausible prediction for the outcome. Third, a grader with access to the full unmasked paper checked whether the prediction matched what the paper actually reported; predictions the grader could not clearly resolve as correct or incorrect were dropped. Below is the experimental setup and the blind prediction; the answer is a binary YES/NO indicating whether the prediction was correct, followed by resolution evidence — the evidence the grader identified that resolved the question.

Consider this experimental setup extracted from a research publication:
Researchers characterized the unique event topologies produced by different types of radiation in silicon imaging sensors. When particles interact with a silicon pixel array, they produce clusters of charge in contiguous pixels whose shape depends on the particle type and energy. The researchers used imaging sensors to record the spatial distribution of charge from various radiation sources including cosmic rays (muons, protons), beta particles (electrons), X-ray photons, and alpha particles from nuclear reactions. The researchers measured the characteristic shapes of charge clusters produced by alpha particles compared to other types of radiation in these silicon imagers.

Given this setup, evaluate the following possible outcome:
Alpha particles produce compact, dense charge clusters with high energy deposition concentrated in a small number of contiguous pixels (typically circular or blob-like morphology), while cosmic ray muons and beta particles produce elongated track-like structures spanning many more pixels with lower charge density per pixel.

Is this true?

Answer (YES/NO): NO